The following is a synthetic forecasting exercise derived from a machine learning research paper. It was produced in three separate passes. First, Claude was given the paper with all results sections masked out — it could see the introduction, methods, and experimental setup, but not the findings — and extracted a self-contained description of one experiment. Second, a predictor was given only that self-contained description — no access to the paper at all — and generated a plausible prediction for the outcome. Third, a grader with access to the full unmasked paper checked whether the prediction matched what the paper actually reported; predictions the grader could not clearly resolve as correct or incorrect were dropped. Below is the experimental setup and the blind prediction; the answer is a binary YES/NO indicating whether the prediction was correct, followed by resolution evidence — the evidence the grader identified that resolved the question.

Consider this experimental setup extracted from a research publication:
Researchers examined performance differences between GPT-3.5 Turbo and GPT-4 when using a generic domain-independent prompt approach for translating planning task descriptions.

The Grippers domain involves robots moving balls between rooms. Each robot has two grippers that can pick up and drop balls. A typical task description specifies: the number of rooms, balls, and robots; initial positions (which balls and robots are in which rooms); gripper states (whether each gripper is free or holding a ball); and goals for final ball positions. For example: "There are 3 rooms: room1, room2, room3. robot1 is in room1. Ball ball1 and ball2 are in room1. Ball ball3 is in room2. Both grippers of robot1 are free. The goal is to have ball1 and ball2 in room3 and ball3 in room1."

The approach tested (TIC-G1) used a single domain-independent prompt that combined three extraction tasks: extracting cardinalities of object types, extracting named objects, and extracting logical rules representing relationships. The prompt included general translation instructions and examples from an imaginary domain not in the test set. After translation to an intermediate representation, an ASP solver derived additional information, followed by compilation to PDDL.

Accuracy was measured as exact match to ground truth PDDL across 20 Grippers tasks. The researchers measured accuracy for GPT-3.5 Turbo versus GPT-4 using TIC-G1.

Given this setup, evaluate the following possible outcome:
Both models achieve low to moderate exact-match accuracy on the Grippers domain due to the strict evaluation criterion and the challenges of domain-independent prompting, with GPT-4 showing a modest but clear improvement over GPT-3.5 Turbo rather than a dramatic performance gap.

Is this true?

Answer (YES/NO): NO